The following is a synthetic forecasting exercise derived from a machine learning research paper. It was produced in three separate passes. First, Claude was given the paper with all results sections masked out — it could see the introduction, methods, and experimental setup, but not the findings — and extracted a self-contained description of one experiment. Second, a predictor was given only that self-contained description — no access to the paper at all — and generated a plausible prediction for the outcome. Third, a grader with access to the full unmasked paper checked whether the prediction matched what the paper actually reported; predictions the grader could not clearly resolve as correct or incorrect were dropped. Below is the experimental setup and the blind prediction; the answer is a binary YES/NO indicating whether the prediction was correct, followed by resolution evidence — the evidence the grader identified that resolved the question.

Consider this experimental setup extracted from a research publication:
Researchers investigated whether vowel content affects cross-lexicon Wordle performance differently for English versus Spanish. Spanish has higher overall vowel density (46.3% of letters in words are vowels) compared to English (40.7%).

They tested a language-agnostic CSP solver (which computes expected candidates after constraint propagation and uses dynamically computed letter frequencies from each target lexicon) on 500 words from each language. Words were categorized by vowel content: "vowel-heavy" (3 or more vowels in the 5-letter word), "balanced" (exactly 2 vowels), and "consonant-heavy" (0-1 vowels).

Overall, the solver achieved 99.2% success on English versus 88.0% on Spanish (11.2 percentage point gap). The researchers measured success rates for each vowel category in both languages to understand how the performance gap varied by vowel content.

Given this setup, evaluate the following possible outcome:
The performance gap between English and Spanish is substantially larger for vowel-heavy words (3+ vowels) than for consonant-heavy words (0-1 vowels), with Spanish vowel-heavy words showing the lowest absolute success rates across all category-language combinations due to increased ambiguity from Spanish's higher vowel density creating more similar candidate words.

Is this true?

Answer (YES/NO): NO